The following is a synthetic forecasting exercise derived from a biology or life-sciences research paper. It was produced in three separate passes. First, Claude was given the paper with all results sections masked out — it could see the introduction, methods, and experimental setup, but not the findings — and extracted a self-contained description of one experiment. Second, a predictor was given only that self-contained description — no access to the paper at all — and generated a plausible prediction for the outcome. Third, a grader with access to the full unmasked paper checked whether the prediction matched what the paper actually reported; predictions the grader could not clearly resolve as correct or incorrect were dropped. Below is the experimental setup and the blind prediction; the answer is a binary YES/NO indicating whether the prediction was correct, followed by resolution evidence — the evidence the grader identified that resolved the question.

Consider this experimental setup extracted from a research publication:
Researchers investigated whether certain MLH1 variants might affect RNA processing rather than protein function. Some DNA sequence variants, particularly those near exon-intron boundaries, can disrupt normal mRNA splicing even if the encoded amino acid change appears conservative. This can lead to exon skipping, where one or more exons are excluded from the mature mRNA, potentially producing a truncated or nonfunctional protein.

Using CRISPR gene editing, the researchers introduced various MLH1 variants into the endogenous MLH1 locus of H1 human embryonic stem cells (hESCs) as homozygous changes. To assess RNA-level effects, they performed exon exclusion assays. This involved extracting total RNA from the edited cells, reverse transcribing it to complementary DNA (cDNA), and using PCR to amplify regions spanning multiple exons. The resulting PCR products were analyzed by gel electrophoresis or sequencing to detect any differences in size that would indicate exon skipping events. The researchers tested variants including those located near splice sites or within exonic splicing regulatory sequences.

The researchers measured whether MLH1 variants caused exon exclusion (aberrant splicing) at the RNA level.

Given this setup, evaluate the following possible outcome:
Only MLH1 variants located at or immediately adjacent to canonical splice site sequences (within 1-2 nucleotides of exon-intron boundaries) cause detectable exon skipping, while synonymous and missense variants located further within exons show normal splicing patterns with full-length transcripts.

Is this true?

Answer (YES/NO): NO